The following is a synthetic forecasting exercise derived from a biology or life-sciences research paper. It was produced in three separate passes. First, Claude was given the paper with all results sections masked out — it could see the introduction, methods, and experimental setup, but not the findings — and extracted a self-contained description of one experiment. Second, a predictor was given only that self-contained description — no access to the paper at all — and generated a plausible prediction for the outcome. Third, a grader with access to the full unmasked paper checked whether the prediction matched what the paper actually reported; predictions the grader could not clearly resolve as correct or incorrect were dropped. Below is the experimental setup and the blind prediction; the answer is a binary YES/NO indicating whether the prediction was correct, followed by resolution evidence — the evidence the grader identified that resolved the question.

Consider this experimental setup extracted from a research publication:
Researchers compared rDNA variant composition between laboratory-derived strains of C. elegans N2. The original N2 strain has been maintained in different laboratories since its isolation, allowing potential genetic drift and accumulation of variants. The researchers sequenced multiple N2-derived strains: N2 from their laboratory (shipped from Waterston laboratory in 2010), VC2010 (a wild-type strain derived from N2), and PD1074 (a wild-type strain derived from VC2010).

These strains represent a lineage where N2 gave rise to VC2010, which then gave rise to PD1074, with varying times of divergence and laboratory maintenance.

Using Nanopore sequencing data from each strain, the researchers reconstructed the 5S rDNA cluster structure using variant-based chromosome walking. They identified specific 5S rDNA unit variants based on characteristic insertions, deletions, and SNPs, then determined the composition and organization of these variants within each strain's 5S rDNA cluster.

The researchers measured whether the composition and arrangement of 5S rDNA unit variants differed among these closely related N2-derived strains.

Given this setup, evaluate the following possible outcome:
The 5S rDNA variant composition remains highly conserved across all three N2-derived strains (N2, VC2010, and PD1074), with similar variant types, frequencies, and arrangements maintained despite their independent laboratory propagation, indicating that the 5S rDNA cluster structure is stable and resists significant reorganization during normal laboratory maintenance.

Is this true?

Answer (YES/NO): NO